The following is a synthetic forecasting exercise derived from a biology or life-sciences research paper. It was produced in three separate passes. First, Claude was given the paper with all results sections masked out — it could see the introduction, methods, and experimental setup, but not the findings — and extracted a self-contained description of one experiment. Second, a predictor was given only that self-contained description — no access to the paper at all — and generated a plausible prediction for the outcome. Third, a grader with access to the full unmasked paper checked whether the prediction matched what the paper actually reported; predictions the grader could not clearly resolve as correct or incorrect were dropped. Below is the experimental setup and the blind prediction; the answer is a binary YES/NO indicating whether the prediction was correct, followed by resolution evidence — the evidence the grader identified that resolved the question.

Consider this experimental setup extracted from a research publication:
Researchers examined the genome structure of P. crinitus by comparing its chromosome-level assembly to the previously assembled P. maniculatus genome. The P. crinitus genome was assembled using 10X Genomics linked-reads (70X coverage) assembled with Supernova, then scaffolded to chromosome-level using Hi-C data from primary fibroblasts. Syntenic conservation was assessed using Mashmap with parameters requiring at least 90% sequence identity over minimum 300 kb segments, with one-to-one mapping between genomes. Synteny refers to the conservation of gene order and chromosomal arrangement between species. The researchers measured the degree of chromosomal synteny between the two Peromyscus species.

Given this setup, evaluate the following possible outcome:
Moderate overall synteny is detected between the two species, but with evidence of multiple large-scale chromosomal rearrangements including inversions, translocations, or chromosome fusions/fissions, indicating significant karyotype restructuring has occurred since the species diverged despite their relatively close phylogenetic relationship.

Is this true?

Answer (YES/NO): NO